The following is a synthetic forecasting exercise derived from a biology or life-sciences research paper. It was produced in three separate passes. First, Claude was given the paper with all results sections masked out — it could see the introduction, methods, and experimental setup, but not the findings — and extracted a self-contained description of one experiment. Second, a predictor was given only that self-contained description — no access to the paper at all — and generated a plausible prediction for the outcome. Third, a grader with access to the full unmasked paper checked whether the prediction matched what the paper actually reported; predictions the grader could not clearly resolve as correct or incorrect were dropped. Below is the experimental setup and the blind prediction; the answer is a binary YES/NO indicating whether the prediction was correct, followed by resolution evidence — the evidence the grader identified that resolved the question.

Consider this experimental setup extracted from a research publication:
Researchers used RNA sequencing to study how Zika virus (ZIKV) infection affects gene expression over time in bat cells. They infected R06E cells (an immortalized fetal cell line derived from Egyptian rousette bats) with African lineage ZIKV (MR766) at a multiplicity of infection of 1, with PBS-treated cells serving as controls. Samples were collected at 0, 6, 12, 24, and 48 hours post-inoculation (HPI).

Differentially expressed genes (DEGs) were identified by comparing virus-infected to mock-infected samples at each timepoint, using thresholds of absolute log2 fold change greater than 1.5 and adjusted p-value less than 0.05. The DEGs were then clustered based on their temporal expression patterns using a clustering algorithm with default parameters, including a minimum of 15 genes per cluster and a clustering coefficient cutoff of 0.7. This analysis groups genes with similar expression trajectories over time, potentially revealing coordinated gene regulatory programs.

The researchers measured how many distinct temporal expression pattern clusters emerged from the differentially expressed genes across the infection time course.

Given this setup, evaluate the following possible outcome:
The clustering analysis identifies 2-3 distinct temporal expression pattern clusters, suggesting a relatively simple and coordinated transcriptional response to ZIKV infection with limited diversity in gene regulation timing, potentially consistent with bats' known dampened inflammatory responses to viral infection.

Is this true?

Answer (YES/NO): NO